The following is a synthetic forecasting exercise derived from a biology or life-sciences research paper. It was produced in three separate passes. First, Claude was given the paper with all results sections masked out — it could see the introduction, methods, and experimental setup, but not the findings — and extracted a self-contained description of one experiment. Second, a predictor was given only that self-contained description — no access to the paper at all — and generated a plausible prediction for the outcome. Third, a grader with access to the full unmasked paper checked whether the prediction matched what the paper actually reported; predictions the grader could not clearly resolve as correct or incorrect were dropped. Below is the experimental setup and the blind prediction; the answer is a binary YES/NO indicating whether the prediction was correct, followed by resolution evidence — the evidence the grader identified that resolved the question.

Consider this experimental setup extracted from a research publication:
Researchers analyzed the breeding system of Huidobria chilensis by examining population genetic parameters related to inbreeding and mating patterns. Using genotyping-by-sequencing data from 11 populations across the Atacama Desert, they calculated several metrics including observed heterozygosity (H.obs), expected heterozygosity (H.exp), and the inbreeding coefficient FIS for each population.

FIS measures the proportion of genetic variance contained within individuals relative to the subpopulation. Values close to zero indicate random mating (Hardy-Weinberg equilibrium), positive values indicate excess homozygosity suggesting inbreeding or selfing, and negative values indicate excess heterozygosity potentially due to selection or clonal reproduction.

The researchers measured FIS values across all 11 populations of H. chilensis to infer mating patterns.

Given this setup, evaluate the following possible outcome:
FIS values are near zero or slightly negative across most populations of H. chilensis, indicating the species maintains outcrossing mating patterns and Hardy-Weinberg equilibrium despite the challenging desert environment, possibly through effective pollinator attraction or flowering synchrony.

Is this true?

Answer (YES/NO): NO